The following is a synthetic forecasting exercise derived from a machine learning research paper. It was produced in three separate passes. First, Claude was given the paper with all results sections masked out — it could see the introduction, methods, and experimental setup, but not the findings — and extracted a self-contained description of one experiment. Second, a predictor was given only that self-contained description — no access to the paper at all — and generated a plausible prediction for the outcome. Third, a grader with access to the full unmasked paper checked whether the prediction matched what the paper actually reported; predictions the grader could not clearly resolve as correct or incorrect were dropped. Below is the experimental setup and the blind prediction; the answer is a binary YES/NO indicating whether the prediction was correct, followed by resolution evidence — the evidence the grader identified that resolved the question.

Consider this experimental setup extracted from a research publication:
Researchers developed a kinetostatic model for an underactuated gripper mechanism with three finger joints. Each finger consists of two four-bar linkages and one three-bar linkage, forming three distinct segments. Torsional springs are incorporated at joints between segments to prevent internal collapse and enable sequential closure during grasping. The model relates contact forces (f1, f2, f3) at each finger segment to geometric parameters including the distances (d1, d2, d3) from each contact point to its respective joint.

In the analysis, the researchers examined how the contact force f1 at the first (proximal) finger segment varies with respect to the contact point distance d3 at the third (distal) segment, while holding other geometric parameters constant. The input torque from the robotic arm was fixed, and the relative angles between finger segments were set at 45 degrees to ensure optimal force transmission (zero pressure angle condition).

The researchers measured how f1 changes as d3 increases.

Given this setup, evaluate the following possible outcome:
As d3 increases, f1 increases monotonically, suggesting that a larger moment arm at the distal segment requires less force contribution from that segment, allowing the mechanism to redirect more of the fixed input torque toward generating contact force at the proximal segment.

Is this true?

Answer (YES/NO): NO